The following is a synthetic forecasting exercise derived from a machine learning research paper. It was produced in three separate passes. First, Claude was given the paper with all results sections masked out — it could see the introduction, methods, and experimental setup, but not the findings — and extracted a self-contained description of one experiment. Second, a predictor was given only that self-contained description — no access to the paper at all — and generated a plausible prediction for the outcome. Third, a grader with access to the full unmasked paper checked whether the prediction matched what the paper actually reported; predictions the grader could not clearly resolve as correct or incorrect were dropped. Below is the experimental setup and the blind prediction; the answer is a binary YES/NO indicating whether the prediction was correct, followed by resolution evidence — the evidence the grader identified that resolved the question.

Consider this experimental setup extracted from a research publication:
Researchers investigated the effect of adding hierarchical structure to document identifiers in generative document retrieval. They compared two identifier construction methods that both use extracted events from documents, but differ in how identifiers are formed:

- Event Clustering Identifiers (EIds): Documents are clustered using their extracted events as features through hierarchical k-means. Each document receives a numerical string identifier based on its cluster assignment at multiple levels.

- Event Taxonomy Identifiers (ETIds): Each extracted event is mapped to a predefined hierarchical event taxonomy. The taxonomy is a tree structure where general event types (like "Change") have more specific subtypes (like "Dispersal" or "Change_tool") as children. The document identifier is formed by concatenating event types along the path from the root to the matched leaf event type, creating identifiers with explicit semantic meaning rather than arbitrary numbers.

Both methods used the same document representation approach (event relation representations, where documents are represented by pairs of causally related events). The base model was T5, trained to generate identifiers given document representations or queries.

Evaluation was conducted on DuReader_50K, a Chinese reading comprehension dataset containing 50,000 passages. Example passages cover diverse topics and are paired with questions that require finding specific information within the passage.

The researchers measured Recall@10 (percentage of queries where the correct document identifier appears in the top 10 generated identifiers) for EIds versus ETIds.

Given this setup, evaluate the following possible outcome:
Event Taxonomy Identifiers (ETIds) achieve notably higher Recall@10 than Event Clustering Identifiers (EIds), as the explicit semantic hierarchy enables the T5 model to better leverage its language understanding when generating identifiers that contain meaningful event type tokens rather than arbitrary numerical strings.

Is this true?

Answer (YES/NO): YES